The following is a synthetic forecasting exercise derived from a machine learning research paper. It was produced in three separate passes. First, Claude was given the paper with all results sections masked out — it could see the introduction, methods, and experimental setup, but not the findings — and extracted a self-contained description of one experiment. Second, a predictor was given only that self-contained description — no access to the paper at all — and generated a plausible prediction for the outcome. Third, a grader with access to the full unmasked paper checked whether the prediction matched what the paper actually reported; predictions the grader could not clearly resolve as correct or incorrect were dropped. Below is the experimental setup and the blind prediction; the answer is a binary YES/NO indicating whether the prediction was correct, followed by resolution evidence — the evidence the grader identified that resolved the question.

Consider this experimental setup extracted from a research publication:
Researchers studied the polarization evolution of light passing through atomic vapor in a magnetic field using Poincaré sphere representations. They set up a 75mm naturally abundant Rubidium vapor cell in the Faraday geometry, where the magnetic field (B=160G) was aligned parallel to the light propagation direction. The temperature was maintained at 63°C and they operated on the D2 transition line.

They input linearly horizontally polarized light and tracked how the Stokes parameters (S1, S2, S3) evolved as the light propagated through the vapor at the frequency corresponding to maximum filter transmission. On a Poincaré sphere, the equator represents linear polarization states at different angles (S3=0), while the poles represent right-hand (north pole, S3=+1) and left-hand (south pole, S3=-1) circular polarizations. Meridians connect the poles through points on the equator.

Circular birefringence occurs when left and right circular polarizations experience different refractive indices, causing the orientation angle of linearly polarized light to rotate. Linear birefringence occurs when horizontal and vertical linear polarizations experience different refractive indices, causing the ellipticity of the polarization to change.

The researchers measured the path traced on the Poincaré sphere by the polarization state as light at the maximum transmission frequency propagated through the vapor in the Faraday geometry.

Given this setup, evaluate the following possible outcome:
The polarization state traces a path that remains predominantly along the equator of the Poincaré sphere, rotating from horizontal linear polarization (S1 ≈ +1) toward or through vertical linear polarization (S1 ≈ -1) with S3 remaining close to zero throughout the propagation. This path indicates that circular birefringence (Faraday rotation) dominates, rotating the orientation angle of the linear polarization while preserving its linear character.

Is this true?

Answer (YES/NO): YES